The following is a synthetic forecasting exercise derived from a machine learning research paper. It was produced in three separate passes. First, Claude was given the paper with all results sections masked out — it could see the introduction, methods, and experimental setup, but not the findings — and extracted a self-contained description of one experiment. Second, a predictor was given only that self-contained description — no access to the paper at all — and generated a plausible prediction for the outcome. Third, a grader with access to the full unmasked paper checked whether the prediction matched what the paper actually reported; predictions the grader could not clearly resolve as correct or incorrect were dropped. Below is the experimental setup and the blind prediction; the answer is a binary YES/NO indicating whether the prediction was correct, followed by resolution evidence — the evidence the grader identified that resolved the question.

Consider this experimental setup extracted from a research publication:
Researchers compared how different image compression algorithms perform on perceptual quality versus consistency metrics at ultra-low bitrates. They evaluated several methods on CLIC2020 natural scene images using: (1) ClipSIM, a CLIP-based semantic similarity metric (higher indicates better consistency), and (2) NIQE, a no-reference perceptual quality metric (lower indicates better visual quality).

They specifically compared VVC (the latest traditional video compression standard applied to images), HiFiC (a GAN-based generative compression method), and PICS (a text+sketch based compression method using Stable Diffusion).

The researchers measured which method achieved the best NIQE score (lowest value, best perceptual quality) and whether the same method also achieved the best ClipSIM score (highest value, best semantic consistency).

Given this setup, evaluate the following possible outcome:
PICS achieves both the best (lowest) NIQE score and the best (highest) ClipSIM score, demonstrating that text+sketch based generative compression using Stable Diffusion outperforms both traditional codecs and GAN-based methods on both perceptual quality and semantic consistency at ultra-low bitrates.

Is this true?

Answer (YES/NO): NO